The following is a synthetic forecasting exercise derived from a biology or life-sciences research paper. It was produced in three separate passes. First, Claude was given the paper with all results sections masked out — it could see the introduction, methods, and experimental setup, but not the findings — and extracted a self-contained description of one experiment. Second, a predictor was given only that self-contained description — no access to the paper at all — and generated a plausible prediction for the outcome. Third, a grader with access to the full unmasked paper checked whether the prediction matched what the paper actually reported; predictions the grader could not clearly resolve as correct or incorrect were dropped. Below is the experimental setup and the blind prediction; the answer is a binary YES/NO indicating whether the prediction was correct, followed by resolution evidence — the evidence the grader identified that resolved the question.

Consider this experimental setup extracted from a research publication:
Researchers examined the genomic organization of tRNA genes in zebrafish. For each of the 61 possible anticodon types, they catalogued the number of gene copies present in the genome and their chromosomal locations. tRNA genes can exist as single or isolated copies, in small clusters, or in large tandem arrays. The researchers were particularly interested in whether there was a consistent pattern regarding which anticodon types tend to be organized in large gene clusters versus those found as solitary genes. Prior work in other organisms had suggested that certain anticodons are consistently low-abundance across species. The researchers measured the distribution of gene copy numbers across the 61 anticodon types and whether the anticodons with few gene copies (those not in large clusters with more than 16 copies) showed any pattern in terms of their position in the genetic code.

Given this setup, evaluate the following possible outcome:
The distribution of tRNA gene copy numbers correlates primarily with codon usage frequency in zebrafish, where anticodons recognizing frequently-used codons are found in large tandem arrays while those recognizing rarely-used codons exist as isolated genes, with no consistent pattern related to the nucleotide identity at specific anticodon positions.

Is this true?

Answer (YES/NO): NO